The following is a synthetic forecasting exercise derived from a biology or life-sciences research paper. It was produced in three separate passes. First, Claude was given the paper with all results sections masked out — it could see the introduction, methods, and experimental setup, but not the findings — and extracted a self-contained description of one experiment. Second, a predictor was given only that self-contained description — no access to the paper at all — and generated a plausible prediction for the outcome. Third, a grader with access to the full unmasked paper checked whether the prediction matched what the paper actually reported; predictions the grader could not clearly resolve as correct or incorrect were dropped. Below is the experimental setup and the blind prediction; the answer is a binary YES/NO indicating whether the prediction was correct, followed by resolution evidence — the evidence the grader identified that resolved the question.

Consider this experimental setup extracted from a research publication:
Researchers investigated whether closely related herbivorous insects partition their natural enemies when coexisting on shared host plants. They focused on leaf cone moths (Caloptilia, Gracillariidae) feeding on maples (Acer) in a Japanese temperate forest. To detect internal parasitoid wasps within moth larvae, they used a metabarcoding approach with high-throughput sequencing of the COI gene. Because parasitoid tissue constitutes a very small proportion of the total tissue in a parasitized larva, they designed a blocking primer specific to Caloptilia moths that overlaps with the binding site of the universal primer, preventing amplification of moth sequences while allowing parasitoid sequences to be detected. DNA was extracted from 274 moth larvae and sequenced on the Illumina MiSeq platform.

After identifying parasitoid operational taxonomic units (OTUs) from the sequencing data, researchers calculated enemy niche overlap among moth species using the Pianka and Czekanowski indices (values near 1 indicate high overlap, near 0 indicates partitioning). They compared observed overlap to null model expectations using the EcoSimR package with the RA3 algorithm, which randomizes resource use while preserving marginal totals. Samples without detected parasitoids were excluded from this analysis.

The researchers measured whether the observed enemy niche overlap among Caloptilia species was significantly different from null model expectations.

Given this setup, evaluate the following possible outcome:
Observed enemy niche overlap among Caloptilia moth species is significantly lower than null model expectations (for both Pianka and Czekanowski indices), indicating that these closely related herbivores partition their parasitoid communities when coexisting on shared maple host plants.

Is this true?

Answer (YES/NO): NO